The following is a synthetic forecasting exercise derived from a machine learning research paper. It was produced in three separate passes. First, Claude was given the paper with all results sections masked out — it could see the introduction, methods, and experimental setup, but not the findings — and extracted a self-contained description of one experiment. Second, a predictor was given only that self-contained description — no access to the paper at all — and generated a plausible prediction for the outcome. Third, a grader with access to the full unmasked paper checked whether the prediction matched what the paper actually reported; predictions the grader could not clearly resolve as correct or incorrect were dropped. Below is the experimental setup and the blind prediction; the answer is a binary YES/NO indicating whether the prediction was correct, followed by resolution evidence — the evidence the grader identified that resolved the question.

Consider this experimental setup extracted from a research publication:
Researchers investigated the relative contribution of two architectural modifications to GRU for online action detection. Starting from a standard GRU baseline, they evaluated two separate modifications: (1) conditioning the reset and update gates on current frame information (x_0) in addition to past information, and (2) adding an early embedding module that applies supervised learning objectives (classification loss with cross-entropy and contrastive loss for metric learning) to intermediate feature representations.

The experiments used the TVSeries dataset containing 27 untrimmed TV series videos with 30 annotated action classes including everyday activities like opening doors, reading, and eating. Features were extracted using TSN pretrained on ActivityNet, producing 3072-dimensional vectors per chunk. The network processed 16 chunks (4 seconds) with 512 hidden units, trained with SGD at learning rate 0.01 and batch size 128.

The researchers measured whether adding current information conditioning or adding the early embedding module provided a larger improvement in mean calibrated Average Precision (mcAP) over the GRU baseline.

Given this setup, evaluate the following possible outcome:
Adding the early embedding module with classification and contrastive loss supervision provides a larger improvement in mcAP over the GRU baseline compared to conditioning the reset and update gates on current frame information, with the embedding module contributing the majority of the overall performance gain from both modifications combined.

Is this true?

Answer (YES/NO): NO